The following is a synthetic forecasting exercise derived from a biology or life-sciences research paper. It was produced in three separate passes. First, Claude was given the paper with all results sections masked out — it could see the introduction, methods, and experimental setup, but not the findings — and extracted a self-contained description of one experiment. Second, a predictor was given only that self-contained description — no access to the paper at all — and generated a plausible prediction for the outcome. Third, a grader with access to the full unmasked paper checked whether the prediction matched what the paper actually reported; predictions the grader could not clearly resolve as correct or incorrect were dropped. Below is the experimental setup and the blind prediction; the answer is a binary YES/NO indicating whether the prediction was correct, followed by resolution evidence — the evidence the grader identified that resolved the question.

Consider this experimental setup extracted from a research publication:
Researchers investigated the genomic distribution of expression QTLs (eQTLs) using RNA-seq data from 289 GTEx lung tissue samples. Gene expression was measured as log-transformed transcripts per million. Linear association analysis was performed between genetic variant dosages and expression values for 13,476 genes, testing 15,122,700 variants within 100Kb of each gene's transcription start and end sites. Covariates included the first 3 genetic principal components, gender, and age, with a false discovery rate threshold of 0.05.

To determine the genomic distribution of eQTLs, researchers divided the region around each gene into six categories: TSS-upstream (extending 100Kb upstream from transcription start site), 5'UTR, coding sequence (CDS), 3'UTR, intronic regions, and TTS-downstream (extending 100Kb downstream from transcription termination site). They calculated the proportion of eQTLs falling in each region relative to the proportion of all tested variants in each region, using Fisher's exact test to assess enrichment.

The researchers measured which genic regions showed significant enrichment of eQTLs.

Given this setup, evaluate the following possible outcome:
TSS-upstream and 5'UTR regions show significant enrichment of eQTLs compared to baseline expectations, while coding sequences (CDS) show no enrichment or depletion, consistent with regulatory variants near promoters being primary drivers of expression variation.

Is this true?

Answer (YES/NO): NO